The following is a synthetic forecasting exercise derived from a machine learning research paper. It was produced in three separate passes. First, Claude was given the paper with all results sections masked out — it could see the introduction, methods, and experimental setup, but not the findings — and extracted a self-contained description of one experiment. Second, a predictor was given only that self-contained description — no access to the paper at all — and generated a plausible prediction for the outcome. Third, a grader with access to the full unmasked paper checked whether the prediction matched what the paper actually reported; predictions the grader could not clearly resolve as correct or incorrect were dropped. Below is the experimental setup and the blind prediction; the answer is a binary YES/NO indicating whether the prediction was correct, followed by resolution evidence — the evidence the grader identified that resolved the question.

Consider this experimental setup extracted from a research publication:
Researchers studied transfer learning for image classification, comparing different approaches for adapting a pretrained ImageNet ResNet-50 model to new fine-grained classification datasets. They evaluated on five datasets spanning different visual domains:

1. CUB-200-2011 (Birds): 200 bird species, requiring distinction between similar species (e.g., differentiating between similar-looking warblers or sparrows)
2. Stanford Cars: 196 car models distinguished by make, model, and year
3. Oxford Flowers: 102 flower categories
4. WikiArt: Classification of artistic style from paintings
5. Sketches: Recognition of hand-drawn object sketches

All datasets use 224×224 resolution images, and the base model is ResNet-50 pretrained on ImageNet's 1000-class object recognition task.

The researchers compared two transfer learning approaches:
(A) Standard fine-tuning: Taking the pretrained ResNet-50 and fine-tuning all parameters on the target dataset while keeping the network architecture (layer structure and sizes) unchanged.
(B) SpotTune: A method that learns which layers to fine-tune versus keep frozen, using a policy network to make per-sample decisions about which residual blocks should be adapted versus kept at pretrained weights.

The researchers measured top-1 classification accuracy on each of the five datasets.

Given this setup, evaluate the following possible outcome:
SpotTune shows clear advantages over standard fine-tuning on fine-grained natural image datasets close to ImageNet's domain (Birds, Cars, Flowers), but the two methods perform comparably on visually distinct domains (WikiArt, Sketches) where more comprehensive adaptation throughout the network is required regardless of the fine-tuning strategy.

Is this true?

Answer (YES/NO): YES